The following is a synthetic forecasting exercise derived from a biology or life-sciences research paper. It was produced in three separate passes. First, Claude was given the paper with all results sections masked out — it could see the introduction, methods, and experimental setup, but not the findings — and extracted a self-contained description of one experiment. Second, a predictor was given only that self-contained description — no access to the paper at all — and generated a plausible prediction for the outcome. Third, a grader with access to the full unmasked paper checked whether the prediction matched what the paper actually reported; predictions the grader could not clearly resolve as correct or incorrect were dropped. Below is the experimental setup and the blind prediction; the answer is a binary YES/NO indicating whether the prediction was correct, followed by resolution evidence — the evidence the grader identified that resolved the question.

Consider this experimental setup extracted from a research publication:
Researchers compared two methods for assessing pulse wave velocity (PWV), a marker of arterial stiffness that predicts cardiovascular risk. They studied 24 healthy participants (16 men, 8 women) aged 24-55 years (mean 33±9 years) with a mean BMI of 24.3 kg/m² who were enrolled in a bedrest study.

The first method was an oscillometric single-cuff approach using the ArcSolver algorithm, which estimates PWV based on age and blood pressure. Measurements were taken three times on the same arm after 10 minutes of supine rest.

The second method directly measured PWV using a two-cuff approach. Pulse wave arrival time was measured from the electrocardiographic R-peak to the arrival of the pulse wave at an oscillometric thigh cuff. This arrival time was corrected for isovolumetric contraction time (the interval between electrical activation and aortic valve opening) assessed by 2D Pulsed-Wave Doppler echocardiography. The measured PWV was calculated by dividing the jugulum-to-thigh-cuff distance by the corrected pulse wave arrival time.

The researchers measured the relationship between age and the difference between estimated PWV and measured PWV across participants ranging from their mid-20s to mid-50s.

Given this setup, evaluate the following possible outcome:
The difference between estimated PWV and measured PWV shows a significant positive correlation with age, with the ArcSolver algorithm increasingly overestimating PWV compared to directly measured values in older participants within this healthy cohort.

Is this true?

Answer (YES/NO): NO